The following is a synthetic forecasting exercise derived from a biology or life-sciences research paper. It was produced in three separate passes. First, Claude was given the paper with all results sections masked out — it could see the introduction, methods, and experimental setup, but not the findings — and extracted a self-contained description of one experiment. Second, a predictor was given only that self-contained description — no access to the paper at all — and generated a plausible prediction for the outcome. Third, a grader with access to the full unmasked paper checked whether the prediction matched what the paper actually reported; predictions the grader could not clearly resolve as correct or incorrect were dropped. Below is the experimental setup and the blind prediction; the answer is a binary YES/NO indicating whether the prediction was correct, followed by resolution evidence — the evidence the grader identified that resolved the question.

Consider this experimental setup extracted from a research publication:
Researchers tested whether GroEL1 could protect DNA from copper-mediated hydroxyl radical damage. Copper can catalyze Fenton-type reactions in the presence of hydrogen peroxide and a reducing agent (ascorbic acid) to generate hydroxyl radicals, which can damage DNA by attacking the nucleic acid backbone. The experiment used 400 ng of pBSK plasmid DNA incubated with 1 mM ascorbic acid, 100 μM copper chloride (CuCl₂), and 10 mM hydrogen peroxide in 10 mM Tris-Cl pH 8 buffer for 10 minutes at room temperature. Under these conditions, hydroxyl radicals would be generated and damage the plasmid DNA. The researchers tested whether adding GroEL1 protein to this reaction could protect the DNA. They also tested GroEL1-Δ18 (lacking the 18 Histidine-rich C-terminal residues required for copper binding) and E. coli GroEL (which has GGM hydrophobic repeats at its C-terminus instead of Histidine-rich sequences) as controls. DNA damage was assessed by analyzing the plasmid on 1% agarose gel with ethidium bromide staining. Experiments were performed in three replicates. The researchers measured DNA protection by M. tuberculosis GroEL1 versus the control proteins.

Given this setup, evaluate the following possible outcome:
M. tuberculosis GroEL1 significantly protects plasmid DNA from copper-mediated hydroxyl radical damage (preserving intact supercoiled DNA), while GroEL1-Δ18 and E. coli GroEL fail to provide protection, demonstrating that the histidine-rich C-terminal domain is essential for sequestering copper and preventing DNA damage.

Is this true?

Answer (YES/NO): YES